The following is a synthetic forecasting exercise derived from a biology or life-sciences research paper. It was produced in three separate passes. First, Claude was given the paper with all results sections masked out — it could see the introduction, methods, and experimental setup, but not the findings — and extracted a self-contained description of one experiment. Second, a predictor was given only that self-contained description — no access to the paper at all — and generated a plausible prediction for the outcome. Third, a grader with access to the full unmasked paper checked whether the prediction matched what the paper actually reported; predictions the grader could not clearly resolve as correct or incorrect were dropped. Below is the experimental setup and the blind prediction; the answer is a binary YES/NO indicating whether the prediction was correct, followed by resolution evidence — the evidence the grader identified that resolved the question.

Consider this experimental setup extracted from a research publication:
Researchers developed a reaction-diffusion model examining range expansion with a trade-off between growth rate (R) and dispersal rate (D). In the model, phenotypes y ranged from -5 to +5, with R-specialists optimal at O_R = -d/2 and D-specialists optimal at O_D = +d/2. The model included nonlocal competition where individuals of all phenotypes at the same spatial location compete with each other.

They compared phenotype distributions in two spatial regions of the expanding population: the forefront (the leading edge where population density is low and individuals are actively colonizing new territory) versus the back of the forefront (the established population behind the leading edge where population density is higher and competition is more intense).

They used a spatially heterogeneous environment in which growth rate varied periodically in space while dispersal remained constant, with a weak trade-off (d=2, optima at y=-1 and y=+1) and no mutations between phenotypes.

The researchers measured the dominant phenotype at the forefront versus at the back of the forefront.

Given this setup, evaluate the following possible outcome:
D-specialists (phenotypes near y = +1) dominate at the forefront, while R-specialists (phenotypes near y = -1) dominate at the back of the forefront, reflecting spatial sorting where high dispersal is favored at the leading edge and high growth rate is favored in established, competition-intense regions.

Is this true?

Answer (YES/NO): NO